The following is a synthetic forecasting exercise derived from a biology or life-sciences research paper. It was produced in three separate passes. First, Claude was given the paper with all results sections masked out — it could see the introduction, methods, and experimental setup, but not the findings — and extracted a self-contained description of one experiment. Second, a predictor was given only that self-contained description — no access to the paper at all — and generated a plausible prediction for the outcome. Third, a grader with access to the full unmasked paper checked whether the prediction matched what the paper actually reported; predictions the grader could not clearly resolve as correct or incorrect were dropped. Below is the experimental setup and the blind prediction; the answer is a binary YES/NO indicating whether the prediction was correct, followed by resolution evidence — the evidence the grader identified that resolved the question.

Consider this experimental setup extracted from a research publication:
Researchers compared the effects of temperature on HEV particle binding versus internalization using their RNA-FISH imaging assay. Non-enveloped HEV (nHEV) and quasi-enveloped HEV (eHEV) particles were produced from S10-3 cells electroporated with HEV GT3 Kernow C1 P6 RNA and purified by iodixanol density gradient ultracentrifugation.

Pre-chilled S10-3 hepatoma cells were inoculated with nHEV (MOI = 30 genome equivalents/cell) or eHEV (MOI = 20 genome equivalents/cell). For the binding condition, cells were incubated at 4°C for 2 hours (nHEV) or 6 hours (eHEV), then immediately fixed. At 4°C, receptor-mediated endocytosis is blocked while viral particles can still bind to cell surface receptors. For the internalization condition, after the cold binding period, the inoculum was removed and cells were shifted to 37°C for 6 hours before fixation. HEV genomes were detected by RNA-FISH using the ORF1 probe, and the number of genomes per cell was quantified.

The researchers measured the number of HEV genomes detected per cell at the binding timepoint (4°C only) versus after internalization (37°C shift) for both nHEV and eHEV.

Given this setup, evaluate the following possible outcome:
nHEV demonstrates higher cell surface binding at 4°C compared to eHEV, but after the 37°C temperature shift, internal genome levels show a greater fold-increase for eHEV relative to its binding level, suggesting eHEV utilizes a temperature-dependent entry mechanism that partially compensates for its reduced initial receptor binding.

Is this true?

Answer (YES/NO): NO